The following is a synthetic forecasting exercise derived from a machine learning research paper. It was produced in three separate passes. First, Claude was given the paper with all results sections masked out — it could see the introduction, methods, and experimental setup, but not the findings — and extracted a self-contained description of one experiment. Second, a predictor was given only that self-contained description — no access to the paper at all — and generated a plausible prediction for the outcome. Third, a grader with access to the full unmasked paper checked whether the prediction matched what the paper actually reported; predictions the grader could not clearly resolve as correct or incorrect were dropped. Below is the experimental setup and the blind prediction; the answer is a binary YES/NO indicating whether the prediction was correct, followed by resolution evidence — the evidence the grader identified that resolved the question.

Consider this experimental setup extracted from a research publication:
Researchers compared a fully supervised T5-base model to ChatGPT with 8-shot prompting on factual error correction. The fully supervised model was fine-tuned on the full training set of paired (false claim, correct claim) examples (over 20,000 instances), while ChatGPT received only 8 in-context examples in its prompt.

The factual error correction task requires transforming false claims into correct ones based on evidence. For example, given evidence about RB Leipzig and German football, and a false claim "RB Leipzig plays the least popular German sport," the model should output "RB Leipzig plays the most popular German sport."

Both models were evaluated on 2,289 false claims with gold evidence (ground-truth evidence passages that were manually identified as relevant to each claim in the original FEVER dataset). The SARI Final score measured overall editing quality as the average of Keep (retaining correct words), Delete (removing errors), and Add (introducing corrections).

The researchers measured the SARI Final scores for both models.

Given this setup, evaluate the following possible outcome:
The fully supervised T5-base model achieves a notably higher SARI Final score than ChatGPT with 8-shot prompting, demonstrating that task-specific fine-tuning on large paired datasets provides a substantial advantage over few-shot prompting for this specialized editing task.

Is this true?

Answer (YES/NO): YES